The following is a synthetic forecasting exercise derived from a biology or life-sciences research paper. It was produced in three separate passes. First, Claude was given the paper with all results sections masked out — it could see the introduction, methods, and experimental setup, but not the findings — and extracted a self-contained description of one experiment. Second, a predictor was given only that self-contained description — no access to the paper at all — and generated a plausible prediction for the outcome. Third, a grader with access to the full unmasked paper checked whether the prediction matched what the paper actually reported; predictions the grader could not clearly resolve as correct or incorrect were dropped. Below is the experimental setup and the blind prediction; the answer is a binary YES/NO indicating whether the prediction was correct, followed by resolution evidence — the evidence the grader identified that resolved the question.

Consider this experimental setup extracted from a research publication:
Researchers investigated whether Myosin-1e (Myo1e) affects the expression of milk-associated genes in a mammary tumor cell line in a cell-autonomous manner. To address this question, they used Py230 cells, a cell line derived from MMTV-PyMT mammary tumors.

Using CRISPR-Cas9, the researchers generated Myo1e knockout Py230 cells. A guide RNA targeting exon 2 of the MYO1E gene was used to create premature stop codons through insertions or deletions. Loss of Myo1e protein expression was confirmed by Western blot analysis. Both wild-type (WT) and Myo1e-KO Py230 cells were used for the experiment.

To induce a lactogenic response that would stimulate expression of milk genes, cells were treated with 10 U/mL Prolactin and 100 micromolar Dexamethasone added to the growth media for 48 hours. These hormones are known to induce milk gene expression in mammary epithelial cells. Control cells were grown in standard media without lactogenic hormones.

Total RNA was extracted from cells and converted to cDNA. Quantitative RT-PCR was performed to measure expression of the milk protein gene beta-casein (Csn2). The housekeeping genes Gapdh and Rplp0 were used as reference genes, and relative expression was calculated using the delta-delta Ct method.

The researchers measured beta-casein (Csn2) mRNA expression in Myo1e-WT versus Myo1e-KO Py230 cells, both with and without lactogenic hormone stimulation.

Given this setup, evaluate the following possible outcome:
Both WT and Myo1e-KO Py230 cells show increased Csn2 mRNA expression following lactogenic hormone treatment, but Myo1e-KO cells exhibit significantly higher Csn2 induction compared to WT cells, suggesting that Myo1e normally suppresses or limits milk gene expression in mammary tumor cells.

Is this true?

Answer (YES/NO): YES